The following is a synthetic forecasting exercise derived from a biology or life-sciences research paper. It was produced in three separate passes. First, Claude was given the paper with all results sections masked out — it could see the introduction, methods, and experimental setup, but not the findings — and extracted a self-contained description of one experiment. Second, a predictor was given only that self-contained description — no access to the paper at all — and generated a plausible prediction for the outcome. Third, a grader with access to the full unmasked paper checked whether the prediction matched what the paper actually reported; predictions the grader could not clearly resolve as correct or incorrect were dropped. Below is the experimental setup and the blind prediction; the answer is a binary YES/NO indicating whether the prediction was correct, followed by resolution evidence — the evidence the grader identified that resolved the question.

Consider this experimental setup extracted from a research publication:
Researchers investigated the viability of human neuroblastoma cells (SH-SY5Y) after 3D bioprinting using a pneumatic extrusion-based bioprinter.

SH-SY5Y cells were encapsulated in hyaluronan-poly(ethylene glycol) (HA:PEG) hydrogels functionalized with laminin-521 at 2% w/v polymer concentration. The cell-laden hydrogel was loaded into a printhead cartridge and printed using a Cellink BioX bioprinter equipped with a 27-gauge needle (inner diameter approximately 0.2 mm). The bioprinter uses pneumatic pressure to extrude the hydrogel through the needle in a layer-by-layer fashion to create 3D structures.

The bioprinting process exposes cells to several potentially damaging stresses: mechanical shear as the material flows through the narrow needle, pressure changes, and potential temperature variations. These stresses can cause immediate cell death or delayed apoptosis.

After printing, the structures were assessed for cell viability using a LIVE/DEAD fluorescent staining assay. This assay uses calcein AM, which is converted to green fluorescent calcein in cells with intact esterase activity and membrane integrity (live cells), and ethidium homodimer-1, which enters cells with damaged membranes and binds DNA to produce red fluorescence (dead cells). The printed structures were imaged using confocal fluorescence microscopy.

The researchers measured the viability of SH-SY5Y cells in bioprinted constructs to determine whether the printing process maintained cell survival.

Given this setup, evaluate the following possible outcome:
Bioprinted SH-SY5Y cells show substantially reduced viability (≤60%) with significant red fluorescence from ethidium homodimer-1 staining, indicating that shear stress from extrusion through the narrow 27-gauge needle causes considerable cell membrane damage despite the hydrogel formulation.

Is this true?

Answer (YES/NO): NO